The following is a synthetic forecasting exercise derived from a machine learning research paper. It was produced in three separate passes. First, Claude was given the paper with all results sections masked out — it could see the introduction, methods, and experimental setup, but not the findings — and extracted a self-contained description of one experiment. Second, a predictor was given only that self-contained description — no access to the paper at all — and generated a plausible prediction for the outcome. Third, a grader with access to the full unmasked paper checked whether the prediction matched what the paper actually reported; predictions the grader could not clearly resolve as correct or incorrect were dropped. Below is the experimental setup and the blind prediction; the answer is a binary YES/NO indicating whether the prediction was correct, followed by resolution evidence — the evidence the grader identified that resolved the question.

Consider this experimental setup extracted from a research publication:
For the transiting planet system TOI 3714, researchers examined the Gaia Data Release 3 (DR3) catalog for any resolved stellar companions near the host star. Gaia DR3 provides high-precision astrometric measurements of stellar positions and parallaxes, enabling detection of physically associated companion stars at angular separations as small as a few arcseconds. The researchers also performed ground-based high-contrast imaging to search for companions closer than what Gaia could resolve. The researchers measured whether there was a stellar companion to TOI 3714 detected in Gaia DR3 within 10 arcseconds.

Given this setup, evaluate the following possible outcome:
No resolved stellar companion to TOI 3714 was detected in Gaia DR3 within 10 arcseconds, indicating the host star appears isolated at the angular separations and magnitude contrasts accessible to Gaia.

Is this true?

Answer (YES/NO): NO